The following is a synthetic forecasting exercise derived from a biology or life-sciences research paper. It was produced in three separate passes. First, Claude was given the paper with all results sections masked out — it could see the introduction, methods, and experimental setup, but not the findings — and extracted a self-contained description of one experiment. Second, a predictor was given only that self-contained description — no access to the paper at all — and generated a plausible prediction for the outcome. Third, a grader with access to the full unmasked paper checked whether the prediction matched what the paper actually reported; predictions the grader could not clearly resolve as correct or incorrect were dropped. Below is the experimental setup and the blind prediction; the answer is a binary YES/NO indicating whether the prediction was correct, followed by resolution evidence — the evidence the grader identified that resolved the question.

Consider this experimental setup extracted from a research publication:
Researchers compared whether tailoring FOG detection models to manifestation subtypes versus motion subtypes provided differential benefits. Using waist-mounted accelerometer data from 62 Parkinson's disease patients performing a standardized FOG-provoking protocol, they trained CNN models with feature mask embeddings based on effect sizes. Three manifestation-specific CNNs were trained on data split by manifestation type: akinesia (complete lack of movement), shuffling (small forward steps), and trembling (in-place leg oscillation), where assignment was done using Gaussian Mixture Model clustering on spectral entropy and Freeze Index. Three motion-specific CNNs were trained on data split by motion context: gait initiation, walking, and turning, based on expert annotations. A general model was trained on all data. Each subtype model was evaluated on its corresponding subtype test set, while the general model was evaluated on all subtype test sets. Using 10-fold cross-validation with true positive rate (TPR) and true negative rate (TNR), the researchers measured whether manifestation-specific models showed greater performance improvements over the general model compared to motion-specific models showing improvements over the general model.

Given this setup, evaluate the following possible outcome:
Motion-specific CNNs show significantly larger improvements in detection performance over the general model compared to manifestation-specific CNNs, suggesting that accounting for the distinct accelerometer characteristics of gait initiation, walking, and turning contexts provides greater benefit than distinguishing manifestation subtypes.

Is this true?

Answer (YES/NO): NO